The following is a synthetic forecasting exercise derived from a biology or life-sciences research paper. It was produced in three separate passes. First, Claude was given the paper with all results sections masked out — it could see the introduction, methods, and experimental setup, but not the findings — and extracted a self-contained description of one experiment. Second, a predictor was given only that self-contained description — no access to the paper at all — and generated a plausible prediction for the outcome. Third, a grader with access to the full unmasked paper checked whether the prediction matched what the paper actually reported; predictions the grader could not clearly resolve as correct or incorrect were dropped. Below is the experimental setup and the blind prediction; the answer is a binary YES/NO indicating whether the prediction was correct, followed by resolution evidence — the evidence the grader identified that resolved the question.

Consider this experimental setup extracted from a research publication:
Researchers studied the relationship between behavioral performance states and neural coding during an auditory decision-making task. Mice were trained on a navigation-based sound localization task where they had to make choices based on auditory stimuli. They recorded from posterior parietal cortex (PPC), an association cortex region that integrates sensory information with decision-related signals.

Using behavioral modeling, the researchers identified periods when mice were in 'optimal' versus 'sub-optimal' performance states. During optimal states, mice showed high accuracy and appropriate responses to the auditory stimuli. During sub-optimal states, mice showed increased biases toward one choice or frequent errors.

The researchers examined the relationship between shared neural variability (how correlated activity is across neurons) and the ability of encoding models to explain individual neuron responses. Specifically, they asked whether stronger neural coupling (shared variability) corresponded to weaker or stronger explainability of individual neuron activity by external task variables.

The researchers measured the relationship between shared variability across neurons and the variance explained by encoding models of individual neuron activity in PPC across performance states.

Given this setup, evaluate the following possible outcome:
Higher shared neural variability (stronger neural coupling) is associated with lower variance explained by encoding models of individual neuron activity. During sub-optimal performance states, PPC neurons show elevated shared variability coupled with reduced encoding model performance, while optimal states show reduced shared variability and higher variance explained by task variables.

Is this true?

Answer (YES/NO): NO